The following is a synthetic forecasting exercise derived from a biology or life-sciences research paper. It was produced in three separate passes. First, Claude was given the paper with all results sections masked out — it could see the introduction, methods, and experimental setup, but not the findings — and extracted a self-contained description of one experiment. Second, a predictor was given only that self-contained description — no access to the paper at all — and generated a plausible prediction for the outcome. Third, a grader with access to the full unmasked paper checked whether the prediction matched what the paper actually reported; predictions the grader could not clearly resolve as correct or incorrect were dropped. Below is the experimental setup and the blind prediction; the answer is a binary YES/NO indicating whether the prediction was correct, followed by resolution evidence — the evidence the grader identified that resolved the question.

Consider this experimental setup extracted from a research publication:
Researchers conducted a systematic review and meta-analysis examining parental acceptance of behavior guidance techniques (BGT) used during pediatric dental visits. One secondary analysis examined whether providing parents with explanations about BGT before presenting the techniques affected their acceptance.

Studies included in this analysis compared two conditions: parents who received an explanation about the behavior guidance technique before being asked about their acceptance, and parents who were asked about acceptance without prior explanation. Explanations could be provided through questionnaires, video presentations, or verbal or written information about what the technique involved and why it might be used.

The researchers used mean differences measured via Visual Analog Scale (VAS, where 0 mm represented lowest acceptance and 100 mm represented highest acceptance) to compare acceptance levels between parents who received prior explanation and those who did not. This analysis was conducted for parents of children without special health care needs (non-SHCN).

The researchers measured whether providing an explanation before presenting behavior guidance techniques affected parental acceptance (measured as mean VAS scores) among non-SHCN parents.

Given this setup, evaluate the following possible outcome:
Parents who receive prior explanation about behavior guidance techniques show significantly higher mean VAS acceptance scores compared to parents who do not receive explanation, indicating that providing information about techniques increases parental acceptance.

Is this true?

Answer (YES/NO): NO